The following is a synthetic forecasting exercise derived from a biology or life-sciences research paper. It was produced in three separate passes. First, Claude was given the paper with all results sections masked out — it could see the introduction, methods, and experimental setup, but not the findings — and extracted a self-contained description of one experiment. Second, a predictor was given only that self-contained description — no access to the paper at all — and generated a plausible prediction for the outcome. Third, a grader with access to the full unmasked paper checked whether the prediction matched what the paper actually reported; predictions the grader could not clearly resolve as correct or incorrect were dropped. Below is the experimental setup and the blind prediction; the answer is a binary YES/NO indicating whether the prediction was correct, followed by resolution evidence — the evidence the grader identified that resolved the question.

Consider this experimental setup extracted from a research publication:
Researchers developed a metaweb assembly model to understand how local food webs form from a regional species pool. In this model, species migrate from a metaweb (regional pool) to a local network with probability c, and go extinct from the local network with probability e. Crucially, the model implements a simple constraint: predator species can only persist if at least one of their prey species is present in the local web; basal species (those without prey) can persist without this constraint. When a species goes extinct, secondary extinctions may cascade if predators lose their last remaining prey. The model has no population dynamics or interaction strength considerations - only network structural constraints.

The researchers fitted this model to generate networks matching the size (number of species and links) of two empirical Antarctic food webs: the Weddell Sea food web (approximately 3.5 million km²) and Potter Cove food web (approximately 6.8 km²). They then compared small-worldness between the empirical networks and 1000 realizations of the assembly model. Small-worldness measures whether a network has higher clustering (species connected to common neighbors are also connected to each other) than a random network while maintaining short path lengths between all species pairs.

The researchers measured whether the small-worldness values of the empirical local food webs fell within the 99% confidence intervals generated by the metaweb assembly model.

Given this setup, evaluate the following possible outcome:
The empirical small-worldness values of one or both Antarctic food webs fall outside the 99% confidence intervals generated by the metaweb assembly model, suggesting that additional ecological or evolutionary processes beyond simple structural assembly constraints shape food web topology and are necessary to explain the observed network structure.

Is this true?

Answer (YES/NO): NO